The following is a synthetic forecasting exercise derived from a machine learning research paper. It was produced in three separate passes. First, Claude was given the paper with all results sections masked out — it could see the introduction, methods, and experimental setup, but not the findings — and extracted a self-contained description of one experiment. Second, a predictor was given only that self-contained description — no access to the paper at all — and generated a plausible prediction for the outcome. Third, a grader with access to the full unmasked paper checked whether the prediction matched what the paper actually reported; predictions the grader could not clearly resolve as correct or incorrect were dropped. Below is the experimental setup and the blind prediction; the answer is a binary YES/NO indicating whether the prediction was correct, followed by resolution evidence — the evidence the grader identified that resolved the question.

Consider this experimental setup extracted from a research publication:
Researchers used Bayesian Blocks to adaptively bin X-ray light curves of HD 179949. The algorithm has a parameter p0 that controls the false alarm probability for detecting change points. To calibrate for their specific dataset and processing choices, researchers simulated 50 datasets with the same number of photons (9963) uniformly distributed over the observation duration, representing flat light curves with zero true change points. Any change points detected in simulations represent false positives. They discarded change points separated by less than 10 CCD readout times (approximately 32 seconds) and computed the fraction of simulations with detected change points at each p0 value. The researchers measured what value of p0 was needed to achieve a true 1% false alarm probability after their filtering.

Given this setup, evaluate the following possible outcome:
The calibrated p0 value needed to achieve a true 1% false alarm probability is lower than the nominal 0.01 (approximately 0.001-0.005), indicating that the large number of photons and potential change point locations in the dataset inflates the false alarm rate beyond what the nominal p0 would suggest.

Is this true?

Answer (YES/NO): NO